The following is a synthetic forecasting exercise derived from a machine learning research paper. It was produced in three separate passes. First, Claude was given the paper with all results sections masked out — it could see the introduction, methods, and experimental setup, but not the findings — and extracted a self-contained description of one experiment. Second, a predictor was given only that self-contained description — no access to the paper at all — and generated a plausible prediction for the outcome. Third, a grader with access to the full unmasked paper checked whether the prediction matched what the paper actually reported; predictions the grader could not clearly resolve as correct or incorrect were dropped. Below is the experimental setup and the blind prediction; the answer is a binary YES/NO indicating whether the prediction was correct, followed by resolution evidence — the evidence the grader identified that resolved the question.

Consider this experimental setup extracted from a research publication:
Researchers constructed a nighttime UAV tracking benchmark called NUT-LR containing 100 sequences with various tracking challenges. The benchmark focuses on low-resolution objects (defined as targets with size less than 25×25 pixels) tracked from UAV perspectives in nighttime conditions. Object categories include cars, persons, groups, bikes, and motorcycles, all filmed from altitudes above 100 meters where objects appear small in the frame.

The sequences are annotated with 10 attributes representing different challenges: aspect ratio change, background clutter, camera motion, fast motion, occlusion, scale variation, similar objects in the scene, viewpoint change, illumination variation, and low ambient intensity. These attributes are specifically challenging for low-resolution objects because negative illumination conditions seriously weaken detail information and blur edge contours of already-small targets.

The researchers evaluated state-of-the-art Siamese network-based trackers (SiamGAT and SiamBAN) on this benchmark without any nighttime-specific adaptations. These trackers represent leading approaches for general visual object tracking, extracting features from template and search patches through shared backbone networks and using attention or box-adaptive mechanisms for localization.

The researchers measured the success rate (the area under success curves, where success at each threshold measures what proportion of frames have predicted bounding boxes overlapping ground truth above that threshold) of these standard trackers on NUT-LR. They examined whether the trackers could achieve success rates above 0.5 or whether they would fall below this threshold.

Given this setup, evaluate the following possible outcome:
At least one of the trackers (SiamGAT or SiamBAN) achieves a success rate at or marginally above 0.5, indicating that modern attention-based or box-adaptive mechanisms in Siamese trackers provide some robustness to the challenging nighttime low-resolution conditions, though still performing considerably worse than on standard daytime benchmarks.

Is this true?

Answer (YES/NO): YES